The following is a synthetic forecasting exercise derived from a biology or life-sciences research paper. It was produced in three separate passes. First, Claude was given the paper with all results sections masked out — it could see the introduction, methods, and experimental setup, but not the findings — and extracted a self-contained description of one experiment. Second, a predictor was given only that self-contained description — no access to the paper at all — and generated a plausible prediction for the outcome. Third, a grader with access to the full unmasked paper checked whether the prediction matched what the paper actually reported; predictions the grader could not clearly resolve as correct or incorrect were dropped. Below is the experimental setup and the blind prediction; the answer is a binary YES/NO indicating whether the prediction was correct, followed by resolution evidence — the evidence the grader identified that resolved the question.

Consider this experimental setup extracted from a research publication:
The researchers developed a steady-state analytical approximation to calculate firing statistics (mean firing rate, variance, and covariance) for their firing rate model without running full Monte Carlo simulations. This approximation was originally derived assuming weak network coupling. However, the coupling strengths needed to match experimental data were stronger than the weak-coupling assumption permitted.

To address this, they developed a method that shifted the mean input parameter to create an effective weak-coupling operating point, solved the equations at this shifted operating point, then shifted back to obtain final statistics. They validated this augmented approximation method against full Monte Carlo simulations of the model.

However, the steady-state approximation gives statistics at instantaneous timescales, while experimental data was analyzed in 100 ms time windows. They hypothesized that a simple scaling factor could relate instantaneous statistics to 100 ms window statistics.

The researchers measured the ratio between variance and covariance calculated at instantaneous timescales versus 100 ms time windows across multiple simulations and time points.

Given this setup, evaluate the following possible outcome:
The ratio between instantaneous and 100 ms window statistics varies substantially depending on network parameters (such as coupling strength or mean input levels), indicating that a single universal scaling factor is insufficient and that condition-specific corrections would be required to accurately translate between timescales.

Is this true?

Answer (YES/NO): NO